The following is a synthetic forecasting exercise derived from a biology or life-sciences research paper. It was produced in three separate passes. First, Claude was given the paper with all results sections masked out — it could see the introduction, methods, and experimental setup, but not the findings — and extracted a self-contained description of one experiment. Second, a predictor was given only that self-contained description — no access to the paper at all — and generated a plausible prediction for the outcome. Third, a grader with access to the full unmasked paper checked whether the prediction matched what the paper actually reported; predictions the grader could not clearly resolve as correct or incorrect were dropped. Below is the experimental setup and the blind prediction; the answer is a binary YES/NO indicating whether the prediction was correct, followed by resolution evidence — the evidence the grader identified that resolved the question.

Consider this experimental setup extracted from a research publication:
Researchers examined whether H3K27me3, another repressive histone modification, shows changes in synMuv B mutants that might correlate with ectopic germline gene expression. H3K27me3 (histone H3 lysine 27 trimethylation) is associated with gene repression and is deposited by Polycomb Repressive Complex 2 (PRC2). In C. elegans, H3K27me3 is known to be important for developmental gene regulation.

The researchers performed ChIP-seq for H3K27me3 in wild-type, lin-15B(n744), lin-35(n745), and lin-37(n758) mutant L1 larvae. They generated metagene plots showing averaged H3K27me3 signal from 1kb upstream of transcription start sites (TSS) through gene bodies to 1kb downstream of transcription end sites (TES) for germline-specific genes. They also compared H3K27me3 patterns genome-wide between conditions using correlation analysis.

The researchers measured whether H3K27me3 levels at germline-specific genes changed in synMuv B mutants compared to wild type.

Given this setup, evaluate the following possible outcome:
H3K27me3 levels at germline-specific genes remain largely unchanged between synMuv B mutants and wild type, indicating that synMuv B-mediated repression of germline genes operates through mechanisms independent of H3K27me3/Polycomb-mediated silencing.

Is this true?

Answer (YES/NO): YES